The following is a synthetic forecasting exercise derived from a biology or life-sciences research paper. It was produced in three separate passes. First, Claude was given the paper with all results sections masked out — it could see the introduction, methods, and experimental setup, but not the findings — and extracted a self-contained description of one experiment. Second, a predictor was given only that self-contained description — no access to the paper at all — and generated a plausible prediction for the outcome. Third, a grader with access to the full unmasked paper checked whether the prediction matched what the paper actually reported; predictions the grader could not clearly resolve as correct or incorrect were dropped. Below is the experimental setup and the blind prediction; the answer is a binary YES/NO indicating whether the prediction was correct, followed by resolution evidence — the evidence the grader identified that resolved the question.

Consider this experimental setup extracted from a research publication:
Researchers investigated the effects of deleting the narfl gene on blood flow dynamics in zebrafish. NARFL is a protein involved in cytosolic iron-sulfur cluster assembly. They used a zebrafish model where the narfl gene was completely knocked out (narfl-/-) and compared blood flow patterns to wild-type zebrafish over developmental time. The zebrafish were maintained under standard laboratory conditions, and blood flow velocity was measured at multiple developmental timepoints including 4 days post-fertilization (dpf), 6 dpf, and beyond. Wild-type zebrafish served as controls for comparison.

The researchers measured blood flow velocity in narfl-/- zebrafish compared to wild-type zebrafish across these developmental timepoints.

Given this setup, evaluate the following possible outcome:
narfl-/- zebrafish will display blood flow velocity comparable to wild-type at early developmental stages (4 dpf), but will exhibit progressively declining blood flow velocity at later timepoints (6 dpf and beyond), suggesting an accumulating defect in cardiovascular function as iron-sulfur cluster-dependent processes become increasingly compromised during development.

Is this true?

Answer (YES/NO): NO